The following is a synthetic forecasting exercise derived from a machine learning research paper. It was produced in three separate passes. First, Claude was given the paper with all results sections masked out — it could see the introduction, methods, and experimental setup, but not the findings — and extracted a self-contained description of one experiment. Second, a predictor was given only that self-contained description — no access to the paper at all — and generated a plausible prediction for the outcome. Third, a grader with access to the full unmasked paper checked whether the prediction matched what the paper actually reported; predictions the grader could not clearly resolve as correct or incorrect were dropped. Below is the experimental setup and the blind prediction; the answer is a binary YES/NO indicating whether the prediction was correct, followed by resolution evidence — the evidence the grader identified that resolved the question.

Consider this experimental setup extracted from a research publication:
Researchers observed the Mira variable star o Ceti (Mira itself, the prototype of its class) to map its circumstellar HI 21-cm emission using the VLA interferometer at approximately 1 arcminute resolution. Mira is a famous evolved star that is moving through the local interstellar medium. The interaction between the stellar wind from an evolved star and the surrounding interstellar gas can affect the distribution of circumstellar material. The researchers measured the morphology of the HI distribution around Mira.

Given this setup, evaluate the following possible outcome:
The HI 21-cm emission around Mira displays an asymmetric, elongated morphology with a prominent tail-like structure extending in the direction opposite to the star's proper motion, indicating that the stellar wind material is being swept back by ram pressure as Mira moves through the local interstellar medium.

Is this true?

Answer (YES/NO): YES